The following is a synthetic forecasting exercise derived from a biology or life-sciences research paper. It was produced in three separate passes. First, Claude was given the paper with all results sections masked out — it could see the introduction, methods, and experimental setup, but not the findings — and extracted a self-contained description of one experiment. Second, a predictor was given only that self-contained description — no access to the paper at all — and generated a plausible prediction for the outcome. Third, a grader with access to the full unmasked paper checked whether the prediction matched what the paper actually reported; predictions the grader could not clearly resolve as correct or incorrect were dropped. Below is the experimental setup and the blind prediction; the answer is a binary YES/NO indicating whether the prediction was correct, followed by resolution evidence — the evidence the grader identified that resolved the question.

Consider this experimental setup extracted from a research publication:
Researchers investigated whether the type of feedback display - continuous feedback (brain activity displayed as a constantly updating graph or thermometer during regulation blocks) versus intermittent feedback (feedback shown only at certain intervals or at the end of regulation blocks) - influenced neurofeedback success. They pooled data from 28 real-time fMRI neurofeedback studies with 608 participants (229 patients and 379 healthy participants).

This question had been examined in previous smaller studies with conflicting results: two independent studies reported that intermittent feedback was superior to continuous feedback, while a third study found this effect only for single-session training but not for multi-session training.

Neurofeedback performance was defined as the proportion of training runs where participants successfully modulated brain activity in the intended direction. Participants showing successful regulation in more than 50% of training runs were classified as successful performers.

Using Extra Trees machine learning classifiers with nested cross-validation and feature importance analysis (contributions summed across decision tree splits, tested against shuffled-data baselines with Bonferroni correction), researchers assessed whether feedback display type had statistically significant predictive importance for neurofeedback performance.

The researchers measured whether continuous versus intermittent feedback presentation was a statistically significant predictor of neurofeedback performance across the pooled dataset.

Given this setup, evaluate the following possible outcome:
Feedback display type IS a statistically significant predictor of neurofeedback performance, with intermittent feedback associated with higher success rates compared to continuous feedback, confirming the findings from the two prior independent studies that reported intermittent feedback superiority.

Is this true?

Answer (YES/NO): NO